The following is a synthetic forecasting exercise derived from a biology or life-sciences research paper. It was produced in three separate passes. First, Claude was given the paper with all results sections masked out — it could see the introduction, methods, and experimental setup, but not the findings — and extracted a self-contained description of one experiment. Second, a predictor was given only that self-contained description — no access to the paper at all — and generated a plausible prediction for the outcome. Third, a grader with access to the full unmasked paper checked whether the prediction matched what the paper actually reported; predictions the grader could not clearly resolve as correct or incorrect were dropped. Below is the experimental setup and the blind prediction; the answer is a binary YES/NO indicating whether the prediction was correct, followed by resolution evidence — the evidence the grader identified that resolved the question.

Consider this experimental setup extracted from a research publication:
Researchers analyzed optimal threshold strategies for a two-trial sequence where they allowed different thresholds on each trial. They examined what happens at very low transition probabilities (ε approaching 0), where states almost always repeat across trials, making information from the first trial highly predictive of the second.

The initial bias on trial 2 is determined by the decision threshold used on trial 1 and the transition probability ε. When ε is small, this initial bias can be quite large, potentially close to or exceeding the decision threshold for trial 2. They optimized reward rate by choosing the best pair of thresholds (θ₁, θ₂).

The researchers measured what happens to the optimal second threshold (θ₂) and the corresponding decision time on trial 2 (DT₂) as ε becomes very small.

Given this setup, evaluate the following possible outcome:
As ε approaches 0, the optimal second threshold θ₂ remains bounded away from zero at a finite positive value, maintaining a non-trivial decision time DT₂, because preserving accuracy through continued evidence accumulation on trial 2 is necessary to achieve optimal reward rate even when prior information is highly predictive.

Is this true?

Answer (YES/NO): NO